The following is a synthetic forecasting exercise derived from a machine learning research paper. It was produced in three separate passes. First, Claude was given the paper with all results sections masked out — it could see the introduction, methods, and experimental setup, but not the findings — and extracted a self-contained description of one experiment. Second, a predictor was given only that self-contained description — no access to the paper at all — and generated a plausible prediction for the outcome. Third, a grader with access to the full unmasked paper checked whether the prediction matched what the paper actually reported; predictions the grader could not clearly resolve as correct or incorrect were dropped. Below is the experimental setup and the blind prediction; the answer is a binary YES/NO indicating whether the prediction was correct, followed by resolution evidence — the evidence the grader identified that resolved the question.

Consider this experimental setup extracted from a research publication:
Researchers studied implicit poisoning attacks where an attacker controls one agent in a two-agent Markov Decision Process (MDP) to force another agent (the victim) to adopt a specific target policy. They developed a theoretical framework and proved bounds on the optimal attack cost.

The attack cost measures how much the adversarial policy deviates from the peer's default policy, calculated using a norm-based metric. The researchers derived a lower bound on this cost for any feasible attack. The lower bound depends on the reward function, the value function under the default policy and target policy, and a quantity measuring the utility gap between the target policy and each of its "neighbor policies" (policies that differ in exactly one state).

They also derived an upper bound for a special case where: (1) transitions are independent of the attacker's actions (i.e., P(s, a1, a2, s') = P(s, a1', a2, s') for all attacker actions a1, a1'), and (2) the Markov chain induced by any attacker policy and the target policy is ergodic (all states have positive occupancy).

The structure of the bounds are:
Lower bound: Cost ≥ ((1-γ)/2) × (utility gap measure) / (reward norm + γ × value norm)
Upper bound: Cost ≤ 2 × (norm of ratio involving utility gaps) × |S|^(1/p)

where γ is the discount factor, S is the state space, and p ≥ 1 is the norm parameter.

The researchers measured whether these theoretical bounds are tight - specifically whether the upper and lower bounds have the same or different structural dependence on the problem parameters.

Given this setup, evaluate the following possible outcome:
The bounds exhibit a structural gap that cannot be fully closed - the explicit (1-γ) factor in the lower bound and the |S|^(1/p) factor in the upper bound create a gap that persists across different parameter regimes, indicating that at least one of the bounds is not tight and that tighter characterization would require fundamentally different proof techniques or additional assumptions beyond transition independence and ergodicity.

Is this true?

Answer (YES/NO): NO